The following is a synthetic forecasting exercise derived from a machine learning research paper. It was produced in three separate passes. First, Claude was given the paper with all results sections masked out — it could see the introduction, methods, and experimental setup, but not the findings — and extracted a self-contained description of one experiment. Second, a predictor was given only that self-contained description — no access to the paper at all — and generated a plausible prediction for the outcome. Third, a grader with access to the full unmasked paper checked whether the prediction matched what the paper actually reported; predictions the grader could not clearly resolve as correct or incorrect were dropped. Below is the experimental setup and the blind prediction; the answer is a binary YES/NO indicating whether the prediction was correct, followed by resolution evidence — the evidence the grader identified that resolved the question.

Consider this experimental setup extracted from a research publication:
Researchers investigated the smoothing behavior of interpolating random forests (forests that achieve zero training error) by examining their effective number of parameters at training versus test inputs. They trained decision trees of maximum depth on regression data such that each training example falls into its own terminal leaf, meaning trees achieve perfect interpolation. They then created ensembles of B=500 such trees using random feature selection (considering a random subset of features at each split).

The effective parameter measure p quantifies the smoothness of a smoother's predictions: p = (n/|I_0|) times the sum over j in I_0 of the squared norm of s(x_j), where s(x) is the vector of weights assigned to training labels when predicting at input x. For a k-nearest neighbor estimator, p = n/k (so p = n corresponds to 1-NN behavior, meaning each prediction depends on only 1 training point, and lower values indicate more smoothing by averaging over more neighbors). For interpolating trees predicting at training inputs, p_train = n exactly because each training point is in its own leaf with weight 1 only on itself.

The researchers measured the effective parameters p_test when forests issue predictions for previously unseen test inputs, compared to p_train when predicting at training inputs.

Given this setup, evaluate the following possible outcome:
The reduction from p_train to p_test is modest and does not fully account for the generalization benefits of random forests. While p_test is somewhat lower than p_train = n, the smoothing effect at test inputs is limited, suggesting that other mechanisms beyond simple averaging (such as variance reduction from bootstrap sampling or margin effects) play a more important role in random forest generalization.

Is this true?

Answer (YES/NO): NO